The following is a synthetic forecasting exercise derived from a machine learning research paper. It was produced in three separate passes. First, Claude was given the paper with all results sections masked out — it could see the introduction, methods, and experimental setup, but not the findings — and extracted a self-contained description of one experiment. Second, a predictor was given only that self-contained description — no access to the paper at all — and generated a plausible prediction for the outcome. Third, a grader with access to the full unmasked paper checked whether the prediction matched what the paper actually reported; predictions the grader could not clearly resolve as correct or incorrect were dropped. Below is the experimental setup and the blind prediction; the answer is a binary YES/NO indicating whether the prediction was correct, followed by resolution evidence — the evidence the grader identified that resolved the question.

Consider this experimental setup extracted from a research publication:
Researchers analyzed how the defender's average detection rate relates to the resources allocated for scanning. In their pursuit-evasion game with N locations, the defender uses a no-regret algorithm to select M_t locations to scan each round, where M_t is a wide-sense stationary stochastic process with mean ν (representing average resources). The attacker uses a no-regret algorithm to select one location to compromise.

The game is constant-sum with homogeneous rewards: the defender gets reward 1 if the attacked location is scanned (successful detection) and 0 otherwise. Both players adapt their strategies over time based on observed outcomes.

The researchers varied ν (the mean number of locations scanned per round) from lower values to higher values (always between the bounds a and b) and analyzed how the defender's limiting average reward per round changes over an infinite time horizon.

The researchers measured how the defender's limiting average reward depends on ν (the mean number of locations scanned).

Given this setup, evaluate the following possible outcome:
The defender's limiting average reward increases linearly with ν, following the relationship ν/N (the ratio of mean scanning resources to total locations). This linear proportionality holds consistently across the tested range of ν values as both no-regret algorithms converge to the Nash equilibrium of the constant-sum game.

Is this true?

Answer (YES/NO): YES